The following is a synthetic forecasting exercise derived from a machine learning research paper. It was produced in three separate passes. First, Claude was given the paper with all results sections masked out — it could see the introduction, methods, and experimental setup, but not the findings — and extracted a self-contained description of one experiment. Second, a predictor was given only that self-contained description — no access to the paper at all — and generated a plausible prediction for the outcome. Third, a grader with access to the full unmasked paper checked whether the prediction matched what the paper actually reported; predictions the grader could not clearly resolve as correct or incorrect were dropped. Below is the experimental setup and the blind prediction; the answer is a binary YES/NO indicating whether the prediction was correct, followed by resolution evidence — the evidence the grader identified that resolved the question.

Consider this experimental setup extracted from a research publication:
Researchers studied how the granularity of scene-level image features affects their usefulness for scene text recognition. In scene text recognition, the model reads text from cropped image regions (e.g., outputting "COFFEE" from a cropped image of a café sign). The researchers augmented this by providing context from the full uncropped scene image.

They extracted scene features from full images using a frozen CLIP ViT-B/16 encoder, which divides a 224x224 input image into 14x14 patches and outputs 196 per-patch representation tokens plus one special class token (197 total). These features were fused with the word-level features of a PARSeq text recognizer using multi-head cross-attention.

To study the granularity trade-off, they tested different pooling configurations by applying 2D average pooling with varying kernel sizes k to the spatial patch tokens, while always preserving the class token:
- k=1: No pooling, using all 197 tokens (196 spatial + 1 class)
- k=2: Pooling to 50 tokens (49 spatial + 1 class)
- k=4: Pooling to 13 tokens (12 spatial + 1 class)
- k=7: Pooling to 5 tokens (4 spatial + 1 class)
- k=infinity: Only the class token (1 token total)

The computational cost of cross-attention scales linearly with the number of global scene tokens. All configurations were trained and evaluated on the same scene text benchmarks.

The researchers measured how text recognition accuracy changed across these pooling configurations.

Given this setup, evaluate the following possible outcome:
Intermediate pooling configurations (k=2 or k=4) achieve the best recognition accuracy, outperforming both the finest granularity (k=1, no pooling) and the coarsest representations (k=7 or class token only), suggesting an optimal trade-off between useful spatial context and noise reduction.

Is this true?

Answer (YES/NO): NO